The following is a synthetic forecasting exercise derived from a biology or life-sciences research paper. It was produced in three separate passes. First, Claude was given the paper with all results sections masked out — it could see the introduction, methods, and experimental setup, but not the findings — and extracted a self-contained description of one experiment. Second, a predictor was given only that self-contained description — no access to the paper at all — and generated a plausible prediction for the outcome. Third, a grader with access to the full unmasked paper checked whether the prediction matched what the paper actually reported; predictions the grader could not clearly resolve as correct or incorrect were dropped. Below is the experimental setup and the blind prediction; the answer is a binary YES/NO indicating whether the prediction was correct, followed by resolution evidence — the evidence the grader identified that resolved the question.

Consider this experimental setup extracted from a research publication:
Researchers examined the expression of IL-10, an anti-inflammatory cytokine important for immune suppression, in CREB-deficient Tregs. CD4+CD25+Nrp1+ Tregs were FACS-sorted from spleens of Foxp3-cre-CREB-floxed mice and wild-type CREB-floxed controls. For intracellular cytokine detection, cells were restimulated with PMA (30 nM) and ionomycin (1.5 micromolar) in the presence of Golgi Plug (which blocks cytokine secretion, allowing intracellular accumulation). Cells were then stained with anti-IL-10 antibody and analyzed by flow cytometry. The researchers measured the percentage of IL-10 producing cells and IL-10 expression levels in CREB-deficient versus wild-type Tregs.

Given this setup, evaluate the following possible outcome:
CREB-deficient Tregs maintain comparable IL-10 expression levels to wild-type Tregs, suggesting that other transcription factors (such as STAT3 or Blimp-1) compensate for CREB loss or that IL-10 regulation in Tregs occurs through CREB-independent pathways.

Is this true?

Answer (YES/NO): NO